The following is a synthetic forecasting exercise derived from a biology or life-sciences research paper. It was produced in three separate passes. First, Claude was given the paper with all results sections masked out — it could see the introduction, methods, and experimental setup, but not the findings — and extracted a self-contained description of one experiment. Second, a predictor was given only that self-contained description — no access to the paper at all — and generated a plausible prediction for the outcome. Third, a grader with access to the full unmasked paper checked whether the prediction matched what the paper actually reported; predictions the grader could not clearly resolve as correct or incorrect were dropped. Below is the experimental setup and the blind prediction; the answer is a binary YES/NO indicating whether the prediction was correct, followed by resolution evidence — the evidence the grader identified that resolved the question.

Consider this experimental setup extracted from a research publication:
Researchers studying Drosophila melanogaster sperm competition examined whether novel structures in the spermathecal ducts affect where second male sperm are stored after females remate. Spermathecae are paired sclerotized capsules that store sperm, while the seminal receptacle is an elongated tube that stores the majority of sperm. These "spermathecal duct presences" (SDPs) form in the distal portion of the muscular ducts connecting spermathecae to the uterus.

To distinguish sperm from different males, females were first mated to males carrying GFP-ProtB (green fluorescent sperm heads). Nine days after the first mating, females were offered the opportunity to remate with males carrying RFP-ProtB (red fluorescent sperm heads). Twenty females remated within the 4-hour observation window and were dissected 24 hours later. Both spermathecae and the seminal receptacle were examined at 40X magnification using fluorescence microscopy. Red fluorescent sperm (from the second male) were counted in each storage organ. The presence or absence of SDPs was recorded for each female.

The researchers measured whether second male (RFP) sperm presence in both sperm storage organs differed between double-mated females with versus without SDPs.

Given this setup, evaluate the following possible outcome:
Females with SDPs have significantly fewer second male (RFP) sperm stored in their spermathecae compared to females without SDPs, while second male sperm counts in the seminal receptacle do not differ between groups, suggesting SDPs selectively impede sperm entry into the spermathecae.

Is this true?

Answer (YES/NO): NO